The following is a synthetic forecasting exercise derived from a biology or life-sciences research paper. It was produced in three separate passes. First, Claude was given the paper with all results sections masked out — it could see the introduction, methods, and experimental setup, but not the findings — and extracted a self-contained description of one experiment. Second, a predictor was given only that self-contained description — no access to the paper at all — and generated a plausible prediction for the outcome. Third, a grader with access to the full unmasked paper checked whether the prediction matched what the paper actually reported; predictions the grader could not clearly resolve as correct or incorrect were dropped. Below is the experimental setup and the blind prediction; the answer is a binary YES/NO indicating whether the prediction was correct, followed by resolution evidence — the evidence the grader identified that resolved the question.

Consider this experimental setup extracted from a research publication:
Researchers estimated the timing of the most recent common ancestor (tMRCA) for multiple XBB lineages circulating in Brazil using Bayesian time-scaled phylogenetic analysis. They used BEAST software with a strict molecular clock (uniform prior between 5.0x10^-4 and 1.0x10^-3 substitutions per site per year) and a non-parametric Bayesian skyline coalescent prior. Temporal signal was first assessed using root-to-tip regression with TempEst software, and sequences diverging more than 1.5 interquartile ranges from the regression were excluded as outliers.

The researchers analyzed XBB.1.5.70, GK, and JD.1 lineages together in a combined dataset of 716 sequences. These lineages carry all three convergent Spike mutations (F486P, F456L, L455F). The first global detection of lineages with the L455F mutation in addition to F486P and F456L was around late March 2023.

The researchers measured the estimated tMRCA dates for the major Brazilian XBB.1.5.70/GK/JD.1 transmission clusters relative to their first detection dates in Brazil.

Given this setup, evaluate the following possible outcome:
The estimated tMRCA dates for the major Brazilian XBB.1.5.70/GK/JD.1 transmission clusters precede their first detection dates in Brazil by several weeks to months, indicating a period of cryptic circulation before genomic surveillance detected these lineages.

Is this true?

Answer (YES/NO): YES